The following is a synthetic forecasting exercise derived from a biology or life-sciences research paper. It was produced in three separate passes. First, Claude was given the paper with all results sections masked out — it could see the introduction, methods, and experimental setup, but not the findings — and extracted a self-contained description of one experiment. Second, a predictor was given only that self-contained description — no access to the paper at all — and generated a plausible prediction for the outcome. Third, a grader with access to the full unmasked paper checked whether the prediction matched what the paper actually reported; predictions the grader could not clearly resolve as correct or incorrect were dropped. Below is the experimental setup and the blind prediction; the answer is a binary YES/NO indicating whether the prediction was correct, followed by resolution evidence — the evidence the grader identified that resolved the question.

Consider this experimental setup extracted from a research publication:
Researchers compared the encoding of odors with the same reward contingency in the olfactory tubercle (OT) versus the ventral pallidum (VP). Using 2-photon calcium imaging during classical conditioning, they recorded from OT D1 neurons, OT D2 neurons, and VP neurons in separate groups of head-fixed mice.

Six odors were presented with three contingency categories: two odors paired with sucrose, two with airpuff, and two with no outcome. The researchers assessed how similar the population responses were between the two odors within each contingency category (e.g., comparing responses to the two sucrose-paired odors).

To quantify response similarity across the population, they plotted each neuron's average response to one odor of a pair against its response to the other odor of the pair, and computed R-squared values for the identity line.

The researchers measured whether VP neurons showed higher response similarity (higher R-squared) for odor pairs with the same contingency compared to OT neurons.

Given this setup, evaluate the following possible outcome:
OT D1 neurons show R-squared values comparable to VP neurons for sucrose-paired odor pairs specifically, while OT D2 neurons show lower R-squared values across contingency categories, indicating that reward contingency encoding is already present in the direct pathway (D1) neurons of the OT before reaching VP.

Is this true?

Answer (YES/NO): NO